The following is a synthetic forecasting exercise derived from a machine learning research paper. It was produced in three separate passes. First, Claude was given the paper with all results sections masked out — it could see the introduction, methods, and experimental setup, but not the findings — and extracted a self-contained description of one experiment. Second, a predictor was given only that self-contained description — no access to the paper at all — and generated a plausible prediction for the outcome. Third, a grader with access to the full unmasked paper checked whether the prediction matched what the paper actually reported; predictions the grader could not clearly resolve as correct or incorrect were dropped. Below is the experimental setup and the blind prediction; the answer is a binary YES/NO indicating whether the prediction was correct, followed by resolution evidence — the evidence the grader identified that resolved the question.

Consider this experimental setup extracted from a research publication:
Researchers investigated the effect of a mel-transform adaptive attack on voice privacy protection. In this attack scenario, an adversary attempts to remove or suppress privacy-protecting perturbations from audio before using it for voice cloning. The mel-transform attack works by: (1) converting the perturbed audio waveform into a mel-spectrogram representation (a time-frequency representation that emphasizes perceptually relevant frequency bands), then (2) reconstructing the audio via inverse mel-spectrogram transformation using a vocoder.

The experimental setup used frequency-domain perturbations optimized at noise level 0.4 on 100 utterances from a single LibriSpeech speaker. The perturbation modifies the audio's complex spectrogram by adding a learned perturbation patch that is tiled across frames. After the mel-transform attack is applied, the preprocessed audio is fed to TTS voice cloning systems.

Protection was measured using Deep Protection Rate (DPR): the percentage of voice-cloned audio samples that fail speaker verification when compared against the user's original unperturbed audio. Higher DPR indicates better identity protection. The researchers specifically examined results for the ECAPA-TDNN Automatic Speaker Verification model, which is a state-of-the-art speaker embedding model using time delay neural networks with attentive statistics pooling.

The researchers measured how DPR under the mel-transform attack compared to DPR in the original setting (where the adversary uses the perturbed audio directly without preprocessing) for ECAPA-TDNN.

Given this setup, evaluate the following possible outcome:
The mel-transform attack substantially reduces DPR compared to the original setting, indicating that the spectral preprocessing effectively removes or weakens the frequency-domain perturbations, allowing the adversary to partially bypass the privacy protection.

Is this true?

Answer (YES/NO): NO